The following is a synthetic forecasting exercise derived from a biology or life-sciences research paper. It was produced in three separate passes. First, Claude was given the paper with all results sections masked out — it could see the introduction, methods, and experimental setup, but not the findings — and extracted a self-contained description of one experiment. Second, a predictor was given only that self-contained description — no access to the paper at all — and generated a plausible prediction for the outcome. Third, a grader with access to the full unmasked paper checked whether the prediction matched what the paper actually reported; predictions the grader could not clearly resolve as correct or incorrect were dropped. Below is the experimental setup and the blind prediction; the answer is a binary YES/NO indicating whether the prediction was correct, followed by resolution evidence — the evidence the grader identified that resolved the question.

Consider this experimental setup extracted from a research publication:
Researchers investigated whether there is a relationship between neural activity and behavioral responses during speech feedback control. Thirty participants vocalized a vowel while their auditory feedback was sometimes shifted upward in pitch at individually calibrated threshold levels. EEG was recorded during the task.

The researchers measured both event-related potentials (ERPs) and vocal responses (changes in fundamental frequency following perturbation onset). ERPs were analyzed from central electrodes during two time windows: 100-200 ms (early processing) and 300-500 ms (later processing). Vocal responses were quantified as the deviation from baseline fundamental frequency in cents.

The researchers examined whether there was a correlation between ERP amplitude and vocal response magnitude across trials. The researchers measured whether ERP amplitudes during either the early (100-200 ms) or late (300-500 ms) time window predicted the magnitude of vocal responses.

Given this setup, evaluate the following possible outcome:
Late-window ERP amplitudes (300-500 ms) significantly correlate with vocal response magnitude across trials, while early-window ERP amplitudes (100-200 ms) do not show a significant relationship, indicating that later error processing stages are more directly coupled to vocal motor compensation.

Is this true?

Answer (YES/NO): NO